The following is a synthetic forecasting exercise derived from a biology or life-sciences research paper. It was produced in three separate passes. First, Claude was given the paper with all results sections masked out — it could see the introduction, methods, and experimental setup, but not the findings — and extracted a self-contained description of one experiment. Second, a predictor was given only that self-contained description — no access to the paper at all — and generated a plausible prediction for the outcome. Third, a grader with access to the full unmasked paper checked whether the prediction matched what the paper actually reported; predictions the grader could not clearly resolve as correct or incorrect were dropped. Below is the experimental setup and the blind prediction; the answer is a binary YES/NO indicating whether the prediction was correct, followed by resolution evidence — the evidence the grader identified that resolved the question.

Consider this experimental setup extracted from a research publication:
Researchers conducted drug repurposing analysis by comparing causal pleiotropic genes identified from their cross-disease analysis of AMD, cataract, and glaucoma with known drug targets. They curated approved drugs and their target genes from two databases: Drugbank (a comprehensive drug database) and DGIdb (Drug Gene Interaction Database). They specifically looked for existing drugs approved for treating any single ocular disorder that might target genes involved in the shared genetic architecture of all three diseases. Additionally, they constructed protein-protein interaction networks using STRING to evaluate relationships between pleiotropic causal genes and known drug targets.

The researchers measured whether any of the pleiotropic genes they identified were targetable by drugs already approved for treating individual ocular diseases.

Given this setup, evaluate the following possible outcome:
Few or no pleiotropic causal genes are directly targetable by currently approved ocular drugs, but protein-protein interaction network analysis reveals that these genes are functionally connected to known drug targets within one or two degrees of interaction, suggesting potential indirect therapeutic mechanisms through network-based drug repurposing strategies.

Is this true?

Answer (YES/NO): YES